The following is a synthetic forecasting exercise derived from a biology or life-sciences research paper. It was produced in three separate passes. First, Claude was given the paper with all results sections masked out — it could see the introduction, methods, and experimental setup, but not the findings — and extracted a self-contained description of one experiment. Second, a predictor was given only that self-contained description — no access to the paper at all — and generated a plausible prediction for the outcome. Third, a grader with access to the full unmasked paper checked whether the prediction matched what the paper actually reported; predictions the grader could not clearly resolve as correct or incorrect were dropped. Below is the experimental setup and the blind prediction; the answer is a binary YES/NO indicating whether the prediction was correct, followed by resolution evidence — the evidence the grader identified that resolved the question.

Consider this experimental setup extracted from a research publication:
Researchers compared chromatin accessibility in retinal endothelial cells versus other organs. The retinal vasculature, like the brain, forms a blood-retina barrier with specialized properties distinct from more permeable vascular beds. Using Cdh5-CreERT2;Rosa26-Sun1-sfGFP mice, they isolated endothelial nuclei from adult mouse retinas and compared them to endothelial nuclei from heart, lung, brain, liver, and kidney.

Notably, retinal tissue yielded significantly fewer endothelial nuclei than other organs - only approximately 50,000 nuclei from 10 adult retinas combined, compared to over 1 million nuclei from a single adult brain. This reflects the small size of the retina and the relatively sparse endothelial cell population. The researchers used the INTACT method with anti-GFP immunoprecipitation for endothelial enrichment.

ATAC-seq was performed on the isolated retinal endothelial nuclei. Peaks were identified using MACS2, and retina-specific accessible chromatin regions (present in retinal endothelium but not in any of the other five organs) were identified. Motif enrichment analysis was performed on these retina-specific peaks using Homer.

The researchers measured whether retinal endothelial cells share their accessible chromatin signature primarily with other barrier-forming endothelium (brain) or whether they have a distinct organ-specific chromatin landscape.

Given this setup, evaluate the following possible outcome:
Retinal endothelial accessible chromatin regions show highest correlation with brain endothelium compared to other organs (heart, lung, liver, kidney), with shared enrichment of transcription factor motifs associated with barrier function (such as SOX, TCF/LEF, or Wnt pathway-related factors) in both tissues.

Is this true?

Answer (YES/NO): YES